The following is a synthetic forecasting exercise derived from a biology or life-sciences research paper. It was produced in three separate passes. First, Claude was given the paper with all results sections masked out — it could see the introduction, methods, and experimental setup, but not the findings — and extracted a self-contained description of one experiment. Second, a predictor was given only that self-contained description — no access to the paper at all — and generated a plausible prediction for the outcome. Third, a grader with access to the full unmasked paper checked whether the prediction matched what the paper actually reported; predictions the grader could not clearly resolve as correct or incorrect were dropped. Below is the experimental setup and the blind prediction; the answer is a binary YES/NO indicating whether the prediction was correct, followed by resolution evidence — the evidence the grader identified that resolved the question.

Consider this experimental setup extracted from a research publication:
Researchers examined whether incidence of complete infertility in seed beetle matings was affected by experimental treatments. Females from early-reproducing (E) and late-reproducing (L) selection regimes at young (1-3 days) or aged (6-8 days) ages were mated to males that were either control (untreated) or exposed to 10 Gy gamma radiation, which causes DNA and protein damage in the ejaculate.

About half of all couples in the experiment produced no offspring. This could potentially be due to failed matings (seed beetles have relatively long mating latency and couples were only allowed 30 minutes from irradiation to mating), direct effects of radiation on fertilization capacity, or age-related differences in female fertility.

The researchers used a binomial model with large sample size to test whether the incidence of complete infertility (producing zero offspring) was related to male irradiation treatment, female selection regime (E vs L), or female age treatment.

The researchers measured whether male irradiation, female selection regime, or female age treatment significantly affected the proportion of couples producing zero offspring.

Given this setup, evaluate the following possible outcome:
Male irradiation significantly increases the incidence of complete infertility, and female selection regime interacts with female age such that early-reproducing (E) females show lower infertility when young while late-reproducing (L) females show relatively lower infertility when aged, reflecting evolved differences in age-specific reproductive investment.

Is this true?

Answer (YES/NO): NO